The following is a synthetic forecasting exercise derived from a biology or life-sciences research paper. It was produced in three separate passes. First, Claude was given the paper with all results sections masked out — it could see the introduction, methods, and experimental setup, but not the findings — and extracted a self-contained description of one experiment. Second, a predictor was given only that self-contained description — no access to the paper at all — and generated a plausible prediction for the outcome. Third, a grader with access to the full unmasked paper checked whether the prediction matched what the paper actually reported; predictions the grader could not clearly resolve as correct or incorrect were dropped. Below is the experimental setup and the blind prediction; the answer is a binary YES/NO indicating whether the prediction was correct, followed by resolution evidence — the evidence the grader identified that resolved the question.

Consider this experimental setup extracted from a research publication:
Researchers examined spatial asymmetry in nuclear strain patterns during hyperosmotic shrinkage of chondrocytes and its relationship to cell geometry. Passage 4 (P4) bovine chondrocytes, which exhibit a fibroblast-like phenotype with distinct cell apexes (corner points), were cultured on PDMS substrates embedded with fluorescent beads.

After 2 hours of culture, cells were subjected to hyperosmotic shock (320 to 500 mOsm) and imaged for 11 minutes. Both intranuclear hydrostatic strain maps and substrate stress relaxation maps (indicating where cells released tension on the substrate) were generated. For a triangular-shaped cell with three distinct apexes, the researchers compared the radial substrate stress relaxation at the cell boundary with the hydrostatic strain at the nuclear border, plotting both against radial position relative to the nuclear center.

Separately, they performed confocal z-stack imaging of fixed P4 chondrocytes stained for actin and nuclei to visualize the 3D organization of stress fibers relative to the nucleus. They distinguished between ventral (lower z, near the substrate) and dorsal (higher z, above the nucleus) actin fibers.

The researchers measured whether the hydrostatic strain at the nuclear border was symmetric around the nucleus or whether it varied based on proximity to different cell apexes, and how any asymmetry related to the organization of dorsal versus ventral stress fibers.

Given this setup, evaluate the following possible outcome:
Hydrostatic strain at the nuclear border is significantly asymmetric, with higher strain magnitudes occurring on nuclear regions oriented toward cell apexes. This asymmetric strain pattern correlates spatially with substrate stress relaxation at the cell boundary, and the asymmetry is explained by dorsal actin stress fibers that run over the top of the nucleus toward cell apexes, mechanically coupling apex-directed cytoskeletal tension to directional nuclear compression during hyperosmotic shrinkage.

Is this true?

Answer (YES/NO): NO